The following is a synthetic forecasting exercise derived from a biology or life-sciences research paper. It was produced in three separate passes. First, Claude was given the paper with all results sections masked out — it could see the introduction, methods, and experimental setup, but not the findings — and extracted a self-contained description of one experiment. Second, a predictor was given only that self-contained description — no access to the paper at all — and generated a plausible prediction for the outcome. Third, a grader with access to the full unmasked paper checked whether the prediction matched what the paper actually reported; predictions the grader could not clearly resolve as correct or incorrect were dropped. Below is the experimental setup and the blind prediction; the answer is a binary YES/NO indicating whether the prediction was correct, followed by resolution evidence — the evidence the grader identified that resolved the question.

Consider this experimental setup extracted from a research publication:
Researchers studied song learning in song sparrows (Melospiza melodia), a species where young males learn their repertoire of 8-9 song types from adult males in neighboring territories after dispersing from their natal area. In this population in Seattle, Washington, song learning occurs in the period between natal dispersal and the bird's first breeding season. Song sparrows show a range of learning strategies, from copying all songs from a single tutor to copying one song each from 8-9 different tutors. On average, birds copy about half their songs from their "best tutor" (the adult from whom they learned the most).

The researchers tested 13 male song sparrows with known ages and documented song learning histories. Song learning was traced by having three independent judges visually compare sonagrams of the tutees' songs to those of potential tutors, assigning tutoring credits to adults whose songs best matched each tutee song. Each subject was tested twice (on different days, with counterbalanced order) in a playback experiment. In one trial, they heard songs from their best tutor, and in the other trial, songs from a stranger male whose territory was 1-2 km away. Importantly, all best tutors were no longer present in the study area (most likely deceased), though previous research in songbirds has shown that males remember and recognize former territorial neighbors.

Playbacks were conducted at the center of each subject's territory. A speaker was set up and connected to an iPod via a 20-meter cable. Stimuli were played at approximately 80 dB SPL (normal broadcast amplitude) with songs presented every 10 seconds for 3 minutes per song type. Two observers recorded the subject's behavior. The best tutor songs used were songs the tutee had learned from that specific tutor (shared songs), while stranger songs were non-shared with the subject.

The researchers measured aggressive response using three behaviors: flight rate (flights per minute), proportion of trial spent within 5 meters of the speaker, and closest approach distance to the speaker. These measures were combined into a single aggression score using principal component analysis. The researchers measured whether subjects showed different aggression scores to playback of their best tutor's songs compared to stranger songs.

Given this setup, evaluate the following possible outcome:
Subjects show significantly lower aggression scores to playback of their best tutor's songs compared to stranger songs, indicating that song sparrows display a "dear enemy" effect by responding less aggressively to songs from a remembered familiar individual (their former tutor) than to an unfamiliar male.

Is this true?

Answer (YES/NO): NO